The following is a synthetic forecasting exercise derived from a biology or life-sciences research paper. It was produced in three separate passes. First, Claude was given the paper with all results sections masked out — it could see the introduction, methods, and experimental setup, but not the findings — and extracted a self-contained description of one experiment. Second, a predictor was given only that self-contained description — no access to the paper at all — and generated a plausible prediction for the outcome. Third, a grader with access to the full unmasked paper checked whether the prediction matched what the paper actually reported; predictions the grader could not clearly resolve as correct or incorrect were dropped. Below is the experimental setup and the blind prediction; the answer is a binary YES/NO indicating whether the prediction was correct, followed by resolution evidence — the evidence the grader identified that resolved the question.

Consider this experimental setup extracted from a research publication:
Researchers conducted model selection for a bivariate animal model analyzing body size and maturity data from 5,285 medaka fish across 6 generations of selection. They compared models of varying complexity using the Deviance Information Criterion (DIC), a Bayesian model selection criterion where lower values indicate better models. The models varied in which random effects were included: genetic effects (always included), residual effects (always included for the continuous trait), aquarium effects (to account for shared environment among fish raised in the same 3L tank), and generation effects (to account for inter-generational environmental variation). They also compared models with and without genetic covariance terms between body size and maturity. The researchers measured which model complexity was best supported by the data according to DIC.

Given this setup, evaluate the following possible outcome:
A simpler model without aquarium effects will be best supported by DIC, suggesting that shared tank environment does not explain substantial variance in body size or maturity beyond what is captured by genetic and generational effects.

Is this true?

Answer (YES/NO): YES